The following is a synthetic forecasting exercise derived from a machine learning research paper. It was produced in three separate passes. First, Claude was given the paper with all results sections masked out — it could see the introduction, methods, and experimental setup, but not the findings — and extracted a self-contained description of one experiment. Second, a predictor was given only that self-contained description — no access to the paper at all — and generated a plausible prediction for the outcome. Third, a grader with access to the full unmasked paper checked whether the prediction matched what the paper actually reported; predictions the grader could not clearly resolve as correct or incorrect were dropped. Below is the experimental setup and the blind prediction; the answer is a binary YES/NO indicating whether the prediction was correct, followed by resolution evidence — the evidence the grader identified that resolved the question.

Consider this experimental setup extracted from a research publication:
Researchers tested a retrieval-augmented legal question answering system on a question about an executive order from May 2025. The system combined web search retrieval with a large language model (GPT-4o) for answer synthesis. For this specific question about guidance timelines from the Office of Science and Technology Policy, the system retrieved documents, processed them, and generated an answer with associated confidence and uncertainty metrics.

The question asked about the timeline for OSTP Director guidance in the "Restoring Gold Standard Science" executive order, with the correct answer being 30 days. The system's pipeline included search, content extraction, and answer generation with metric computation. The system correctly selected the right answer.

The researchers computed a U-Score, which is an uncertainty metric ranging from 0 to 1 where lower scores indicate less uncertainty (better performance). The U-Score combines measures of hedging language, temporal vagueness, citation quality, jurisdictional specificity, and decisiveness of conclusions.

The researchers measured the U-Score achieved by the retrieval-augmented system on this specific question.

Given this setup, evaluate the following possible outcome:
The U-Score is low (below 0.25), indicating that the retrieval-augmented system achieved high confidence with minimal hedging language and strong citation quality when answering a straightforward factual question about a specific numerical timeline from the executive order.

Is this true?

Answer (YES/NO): NO